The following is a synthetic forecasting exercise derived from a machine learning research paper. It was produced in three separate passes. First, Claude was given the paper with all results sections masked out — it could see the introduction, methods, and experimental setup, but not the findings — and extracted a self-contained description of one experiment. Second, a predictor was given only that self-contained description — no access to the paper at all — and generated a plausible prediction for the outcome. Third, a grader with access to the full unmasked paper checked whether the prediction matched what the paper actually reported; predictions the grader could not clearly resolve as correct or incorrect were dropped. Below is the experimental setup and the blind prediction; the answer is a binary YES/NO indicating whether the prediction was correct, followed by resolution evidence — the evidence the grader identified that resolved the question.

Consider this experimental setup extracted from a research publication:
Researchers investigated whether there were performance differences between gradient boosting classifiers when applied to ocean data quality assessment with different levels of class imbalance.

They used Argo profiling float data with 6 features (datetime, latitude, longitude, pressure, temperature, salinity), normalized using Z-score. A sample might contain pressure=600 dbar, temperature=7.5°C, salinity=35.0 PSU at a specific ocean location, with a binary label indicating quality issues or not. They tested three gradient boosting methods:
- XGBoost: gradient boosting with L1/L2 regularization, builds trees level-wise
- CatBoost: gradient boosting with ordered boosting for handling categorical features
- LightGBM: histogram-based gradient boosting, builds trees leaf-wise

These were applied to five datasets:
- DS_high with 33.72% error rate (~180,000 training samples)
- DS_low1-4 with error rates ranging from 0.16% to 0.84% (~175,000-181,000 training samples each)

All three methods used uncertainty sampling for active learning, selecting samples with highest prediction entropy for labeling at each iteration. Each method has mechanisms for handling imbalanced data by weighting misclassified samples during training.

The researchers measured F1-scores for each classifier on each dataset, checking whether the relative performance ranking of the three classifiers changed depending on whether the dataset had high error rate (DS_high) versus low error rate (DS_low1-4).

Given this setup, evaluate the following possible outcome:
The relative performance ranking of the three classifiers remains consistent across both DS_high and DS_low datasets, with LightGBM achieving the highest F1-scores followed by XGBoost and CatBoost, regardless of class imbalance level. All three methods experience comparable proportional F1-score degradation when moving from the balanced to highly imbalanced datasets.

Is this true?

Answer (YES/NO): NO